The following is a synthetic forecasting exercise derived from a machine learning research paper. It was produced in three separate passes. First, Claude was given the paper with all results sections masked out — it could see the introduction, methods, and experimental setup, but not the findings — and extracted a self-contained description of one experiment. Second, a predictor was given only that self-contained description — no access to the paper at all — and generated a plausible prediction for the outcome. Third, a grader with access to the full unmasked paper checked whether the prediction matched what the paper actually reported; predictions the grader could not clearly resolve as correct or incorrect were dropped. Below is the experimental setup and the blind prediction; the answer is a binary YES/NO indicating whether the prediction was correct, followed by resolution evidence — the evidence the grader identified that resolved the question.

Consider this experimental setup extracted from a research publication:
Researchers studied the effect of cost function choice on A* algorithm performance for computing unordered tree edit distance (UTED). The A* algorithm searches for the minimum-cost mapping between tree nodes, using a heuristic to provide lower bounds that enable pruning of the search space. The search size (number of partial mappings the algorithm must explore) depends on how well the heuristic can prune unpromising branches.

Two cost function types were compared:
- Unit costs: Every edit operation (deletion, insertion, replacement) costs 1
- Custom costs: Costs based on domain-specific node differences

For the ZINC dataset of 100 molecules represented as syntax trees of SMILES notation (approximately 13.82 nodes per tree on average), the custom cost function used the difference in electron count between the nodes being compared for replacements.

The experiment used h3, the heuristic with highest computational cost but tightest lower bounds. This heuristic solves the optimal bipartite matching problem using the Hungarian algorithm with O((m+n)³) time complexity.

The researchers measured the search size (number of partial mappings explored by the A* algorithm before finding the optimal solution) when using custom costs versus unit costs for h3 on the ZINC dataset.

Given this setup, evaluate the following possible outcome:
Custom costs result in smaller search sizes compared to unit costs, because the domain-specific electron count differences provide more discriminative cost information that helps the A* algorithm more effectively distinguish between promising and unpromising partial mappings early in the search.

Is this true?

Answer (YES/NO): YES